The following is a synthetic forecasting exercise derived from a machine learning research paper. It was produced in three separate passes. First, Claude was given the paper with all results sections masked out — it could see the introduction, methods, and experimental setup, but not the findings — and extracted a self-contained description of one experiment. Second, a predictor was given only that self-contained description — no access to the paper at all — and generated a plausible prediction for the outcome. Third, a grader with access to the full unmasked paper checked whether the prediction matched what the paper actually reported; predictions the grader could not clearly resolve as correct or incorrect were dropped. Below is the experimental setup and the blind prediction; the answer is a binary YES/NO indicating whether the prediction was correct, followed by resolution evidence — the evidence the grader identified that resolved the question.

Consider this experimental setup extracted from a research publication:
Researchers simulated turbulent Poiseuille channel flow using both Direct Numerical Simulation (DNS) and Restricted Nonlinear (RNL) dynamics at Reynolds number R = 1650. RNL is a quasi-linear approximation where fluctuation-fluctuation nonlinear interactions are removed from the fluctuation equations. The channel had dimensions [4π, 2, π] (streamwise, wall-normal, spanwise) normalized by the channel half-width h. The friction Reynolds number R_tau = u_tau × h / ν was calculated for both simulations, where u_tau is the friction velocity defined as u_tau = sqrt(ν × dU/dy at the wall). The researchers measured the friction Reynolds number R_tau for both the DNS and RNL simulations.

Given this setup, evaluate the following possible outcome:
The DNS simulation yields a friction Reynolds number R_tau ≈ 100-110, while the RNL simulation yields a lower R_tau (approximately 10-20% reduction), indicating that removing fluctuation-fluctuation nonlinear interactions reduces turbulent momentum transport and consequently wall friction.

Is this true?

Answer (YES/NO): NO